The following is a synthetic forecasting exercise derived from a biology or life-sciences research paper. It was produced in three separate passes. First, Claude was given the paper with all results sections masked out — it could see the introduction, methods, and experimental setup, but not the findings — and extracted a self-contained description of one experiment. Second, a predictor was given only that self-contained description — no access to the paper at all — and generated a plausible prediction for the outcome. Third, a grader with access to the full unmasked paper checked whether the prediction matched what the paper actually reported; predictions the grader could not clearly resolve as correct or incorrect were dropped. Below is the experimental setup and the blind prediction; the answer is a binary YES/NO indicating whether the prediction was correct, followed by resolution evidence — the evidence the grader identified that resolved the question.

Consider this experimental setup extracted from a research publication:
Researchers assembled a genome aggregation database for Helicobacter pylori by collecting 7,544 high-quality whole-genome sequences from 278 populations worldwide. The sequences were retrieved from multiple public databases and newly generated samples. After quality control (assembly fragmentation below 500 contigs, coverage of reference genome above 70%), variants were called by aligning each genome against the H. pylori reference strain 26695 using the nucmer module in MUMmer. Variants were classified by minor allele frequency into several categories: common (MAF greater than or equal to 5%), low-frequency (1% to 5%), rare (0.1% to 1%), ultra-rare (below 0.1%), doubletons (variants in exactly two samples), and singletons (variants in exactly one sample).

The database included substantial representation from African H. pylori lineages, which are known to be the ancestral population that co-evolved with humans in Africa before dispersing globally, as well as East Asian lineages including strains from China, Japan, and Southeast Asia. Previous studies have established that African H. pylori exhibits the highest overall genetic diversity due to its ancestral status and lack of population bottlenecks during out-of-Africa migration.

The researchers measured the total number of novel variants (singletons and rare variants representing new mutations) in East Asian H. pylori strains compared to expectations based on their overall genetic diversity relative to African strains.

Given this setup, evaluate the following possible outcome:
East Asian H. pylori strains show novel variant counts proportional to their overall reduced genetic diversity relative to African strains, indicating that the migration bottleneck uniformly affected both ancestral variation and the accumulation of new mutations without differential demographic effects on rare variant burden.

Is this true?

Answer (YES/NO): NO